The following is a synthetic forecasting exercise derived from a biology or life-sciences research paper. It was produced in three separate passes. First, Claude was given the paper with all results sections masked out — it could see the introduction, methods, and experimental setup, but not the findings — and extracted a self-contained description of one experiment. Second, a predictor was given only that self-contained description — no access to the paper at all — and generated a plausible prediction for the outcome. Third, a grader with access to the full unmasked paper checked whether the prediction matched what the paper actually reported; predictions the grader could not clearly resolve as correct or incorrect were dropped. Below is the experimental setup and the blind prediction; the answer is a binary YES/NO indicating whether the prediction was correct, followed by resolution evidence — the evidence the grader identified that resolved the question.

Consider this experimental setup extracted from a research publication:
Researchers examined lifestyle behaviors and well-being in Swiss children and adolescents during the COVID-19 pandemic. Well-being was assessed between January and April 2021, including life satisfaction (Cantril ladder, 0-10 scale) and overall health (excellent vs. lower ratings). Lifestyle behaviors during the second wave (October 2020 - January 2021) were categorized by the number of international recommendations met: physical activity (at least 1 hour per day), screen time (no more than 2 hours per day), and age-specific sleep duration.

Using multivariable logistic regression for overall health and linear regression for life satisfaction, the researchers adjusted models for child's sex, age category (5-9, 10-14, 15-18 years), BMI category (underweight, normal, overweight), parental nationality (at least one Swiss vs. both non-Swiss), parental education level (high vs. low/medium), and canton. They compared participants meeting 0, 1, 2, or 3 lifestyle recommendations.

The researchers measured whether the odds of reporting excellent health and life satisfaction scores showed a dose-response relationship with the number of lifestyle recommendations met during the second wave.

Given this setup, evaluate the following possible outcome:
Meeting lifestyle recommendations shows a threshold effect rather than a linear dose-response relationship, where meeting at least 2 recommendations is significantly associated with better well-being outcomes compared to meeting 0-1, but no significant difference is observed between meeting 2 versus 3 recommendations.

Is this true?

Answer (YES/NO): NO